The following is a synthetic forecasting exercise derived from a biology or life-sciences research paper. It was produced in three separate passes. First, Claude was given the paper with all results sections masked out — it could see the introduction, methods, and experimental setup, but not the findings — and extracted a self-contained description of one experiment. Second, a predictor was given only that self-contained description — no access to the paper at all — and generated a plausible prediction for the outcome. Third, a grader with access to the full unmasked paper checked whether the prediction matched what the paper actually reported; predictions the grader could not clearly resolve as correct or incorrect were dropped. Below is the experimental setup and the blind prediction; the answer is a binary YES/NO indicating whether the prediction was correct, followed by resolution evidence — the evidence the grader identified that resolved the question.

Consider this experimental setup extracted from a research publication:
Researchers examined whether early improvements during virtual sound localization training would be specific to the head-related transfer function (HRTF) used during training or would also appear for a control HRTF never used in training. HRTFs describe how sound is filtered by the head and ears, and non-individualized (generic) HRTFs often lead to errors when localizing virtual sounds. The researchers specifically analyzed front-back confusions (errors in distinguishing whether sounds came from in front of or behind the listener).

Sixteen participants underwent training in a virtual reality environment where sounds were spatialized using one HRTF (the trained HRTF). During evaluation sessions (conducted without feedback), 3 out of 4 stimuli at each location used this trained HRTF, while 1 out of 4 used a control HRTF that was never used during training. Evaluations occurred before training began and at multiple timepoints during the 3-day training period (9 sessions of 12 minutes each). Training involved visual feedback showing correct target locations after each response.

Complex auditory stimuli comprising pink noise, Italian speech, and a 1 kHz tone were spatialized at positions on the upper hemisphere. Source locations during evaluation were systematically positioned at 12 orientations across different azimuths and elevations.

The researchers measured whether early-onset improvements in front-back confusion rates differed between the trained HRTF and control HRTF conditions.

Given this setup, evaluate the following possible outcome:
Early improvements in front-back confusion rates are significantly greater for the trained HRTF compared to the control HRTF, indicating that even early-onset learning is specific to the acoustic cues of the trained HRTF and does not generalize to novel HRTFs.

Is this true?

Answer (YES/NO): NO